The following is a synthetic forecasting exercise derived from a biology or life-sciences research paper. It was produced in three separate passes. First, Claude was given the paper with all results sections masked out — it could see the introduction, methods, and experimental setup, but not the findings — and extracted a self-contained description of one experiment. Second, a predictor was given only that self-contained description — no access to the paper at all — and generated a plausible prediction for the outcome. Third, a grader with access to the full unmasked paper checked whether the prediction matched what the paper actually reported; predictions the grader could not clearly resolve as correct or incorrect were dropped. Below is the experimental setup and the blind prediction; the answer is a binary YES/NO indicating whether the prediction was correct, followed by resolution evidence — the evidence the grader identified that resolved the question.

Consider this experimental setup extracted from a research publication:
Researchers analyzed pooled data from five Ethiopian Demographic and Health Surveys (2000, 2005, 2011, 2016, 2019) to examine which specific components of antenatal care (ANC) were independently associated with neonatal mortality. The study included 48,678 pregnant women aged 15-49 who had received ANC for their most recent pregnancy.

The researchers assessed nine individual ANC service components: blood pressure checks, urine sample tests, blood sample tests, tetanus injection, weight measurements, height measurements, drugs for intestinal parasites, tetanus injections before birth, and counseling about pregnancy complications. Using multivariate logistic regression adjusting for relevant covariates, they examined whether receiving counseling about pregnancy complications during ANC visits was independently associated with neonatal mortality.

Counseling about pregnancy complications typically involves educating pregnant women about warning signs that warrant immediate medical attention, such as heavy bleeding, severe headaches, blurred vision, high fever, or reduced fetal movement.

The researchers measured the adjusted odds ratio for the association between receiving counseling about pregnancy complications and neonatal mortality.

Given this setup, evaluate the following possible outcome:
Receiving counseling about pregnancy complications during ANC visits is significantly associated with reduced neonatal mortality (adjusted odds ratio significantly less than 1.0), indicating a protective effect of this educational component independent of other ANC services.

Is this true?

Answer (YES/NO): YES